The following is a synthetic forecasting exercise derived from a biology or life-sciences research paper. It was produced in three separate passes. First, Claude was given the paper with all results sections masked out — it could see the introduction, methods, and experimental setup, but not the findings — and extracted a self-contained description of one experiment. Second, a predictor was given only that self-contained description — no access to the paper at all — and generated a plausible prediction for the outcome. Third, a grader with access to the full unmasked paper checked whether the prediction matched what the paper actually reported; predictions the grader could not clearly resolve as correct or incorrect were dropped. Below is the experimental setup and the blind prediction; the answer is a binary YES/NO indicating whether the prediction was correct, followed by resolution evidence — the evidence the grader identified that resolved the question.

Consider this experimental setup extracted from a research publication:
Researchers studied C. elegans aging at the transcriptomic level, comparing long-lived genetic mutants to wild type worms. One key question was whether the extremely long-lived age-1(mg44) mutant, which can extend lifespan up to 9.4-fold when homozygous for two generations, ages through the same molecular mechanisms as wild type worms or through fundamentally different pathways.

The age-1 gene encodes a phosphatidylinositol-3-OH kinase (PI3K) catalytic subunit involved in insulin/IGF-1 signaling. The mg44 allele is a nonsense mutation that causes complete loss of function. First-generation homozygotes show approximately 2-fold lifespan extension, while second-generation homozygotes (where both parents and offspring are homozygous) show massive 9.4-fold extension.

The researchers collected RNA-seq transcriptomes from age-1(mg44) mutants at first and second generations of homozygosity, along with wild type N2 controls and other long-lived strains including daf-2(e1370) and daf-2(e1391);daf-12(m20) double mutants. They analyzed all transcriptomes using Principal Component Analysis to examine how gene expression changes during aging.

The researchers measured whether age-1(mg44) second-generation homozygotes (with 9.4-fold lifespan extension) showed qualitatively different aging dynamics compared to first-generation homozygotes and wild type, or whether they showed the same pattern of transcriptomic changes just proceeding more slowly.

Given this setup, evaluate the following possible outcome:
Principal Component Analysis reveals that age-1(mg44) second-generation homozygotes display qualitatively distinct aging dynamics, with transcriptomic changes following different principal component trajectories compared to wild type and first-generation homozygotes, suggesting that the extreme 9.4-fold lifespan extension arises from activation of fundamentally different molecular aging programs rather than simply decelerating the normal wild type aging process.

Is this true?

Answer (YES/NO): NO